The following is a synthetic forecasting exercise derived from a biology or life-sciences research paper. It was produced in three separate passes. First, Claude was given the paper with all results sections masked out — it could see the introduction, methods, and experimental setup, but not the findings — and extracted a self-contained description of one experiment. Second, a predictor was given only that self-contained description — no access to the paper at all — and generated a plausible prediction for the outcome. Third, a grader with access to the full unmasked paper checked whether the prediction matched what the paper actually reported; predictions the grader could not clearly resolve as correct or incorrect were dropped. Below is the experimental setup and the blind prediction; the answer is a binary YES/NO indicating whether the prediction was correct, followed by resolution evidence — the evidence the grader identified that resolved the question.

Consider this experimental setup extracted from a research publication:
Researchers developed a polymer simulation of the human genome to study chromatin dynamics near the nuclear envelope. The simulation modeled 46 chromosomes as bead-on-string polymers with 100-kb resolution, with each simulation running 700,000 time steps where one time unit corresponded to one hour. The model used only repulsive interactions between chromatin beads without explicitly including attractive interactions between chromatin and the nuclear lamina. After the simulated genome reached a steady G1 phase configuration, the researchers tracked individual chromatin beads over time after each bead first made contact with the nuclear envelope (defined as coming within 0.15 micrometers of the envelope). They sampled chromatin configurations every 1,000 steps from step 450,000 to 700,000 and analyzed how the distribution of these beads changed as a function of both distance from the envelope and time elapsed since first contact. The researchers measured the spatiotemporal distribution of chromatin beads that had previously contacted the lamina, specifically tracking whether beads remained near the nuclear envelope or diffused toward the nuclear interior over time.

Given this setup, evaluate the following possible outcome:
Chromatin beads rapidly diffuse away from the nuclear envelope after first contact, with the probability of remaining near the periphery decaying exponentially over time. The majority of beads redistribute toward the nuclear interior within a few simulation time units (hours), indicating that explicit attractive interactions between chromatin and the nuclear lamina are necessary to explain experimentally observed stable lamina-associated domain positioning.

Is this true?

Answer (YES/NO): NO